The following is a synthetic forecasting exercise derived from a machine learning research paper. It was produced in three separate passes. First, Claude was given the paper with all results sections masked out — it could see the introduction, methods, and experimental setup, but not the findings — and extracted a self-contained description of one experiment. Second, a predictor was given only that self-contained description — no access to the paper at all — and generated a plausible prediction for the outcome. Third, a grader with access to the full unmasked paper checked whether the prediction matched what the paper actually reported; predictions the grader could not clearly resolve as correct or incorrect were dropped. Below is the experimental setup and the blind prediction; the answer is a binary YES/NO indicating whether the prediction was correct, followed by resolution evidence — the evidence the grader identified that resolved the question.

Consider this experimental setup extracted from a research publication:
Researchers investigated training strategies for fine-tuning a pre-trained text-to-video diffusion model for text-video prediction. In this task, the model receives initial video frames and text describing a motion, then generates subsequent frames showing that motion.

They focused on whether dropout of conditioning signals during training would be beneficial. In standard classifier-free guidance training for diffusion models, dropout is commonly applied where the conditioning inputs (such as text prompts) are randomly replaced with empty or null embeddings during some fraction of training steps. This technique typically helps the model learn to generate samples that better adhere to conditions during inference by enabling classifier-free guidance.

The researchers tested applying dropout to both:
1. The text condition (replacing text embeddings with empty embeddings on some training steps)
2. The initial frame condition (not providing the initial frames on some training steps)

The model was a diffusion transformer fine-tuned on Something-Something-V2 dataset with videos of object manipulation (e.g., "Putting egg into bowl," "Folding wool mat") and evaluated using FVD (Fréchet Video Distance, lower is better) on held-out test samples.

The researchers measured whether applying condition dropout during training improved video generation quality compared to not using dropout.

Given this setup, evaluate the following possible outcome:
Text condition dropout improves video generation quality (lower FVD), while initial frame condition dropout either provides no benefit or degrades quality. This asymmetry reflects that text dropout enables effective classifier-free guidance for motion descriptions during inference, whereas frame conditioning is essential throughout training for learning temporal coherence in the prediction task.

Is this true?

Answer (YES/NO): NO